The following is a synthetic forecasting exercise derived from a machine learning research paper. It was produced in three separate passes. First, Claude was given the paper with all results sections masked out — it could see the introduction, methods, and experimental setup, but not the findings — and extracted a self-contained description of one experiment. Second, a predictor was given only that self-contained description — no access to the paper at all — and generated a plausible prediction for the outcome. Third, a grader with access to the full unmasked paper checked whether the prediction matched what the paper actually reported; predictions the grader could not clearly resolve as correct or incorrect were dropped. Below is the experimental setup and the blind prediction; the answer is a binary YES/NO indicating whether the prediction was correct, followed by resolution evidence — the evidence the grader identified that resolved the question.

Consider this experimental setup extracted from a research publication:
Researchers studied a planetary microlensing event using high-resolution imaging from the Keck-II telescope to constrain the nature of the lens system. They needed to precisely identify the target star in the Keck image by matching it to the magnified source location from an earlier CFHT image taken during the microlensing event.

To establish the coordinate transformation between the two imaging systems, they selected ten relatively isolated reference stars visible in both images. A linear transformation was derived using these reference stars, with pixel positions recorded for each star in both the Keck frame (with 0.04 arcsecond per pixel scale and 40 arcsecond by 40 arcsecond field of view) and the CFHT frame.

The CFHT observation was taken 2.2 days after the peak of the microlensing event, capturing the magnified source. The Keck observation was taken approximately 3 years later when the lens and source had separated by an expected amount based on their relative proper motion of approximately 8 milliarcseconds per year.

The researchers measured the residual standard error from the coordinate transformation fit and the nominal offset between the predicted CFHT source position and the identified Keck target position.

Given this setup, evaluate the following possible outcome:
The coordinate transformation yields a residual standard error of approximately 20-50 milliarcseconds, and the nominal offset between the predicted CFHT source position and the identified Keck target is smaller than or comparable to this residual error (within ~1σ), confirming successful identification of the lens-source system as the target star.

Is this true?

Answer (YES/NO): YES